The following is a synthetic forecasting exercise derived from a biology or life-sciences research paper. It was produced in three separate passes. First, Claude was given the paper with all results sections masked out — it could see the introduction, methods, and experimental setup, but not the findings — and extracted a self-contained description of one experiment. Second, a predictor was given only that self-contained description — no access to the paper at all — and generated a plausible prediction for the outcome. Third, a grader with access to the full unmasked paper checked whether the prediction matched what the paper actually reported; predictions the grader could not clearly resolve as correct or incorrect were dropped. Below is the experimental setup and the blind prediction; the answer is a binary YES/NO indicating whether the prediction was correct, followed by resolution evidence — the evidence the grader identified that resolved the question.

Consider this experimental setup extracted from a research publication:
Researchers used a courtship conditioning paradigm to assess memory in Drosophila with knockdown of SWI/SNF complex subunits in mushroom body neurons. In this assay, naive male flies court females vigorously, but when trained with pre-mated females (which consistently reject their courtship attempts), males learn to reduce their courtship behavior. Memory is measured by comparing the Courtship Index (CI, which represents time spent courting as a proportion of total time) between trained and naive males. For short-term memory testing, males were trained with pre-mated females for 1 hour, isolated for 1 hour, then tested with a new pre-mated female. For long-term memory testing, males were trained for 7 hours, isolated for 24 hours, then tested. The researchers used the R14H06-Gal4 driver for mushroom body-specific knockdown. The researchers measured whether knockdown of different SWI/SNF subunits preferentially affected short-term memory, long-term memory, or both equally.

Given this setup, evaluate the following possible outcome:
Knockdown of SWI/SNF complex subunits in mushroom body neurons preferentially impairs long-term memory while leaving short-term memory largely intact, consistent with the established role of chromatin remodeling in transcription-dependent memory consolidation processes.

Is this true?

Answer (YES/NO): NO